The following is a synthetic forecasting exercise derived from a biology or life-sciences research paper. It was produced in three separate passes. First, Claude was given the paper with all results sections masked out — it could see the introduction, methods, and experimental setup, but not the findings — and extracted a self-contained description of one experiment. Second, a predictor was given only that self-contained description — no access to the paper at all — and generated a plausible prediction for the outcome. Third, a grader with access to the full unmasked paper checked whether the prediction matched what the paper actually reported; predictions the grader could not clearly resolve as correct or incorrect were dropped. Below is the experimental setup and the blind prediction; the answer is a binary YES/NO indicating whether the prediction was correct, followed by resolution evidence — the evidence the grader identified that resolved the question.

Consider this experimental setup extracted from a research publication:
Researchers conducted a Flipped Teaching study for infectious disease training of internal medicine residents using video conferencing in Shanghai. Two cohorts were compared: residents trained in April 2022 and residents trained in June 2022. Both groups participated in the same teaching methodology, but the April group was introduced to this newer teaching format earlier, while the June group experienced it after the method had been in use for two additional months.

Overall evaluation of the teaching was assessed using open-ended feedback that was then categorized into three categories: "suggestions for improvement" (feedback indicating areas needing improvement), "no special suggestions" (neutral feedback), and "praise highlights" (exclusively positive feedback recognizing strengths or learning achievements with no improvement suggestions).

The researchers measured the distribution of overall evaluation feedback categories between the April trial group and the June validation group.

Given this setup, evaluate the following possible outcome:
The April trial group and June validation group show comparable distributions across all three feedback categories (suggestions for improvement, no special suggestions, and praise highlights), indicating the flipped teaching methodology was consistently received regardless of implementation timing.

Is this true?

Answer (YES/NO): NO